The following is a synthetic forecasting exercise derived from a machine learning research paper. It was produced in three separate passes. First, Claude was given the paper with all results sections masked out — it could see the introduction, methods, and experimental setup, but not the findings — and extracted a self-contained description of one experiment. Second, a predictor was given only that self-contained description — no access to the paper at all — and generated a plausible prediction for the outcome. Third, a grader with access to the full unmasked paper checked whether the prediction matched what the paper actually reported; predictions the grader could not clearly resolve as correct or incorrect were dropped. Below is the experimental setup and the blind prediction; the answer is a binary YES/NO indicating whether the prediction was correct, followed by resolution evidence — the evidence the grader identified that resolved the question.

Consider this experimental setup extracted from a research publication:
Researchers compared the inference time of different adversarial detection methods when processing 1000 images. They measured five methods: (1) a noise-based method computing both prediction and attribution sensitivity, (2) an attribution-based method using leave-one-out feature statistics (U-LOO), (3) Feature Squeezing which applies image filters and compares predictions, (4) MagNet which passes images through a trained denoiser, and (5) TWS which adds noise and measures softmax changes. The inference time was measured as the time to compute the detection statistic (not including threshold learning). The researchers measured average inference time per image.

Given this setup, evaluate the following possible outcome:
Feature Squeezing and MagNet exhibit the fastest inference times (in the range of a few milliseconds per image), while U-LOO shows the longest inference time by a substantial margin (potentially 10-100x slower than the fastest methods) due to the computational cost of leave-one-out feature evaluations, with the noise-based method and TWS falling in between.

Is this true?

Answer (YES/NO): NO